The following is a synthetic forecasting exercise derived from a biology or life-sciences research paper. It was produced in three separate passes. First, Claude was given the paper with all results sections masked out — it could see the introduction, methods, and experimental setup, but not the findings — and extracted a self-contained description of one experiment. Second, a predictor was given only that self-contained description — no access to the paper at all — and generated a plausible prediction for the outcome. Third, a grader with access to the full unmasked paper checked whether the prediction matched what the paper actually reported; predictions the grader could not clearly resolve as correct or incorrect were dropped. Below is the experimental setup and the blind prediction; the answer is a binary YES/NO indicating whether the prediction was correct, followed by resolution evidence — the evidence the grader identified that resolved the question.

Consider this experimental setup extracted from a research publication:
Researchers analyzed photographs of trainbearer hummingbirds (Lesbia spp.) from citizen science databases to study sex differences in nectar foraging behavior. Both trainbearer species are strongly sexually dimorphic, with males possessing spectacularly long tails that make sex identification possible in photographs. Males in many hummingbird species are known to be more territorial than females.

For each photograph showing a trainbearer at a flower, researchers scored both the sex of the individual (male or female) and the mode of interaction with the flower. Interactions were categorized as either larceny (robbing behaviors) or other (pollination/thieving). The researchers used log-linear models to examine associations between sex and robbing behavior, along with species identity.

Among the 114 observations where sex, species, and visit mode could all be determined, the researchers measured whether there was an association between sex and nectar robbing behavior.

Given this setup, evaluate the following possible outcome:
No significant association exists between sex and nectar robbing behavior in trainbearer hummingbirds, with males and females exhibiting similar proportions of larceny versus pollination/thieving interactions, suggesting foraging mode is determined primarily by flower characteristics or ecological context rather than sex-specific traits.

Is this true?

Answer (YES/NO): NO